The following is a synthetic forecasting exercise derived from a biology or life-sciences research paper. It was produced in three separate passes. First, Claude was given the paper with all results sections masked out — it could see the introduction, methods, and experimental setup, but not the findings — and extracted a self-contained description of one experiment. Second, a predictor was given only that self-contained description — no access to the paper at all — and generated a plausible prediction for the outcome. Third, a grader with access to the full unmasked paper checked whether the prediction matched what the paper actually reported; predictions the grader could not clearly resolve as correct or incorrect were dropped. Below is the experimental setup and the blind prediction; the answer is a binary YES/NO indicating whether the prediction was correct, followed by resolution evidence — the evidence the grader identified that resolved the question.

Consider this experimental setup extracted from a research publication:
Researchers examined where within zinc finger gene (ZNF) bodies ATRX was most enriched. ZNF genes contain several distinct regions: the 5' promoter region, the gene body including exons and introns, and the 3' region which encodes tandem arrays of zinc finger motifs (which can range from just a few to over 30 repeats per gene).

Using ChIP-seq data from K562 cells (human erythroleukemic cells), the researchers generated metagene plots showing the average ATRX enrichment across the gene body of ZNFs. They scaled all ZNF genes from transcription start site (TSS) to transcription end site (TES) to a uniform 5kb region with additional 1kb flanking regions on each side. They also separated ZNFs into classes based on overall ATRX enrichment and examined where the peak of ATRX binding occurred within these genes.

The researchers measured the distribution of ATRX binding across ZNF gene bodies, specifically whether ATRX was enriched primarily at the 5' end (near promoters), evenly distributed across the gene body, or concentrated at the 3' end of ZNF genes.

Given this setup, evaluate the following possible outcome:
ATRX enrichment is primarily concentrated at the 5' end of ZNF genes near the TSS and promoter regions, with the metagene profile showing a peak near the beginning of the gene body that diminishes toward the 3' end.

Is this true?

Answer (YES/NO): NO